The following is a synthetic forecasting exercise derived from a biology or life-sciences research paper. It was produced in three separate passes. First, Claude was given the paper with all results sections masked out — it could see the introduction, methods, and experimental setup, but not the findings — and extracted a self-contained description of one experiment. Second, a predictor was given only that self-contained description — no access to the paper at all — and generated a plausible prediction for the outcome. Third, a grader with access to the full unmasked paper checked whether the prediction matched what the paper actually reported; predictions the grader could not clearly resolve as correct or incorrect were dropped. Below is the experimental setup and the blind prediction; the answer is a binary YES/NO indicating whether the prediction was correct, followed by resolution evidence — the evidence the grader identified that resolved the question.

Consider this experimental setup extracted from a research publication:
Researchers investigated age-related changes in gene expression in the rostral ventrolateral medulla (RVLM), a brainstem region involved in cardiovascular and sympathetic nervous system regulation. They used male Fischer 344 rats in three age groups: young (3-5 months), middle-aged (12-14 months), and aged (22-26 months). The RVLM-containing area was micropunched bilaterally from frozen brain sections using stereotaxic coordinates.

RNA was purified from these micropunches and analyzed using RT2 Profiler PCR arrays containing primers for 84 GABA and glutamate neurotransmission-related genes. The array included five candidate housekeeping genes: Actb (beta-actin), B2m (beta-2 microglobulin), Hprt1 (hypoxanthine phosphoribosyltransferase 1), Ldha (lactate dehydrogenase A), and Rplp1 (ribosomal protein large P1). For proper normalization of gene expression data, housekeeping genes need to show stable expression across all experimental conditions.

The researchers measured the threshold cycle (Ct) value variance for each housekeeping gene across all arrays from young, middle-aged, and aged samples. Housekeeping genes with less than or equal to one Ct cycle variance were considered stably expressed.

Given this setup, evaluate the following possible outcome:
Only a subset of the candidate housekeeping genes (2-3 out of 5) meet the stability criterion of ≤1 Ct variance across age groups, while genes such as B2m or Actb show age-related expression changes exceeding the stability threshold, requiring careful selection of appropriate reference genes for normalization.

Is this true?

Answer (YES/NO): NO